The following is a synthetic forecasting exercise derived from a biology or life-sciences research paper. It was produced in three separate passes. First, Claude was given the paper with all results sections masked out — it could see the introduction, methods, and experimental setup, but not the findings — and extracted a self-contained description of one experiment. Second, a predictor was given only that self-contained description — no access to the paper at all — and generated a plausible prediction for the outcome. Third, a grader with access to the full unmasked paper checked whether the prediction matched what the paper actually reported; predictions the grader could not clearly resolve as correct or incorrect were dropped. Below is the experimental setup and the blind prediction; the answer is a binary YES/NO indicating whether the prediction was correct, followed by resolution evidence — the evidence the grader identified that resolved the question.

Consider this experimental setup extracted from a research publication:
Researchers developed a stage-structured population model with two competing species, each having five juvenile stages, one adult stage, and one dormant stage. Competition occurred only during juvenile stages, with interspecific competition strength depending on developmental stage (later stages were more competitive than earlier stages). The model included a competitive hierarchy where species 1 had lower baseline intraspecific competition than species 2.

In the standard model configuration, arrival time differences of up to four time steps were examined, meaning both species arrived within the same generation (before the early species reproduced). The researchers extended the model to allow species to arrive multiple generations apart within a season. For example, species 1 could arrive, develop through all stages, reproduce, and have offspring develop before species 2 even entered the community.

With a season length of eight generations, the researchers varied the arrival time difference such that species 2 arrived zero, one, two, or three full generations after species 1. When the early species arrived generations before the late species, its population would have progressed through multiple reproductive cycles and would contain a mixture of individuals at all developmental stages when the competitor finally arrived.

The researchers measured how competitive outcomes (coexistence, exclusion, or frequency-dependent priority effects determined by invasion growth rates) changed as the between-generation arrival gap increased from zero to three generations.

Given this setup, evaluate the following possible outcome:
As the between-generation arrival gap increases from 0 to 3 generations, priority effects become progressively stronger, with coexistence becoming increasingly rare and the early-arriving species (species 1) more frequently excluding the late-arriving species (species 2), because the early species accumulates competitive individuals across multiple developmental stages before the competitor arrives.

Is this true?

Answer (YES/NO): NO